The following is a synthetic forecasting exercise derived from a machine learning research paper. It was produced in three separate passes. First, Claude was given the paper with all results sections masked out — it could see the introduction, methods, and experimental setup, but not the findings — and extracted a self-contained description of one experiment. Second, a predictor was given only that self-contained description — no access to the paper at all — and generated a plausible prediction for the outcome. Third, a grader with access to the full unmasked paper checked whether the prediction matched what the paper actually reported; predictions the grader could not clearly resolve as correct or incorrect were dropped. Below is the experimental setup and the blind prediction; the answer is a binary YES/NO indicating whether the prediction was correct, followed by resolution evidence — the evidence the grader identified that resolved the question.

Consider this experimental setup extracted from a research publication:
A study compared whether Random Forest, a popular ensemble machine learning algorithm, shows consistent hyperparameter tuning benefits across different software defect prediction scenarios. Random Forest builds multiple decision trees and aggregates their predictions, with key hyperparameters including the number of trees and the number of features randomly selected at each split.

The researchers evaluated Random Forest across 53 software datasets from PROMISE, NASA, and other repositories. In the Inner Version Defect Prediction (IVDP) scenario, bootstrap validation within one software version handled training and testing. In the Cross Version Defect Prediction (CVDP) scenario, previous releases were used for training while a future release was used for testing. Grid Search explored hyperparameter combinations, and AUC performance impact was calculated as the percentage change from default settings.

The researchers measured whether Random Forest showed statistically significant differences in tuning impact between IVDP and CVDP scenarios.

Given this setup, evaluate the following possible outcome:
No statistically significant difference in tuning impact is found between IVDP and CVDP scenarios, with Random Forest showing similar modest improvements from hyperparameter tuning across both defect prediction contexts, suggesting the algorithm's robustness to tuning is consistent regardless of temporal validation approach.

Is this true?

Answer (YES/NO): NO